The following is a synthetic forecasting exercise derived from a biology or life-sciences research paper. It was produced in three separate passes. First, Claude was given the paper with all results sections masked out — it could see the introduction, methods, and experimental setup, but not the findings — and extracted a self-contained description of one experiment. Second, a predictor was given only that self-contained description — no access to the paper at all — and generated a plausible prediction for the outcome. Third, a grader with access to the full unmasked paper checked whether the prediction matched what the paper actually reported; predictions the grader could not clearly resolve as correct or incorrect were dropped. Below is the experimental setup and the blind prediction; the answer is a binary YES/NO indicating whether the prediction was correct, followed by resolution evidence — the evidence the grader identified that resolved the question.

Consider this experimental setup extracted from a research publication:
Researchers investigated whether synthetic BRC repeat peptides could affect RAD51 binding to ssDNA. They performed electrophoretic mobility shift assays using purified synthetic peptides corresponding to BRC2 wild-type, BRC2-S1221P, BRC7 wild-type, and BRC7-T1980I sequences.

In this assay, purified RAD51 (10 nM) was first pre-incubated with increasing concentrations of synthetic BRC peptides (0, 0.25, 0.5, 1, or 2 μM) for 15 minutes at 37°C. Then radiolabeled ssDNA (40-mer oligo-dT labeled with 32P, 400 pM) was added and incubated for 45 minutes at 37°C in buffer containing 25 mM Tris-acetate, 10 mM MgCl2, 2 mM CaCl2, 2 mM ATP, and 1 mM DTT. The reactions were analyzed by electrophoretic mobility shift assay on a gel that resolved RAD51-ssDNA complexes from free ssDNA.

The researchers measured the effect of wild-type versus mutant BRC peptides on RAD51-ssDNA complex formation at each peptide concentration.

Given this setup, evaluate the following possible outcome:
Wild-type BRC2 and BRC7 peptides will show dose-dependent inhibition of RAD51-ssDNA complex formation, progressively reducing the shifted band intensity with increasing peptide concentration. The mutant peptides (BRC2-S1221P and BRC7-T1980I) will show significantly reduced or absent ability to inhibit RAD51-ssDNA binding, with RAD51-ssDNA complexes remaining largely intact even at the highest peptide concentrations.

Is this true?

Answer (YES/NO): NO